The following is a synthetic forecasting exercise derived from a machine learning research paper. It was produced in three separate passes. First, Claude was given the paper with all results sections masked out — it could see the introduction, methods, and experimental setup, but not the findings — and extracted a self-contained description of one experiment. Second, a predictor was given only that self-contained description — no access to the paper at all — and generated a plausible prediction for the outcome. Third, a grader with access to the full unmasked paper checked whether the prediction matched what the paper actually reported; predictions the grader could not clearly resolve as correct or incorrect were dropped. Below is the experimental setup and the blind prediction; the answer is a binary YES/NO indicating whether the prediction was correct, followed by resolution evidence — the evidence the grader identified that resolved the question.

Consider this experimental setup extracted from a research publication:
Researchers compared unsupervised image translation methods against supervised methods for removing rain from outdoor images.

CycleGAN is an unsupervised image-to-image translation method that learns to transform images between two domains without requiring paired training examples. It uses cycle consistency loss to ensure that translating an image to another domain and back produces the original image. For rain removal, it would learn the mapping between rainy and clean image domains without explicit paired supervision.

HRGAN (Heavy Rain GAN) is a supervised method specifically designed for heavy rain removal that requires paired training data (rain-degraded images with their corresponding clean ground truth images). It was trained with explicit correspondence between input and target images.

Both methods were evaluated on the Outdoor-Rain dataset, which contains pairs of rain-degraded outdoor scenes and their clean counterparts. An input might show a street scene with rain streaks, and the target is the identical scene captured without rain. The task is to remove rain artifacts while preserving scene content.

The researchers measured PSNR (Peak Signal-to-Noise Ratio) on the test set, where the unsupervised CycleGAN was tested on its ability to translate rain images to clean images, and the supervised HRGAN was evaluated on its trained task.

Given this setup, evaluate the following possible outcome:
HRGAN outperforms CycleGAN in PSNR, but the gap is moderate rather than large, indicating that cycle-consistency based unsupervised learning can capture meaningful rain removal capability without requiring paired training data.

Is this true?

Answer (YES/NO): NO